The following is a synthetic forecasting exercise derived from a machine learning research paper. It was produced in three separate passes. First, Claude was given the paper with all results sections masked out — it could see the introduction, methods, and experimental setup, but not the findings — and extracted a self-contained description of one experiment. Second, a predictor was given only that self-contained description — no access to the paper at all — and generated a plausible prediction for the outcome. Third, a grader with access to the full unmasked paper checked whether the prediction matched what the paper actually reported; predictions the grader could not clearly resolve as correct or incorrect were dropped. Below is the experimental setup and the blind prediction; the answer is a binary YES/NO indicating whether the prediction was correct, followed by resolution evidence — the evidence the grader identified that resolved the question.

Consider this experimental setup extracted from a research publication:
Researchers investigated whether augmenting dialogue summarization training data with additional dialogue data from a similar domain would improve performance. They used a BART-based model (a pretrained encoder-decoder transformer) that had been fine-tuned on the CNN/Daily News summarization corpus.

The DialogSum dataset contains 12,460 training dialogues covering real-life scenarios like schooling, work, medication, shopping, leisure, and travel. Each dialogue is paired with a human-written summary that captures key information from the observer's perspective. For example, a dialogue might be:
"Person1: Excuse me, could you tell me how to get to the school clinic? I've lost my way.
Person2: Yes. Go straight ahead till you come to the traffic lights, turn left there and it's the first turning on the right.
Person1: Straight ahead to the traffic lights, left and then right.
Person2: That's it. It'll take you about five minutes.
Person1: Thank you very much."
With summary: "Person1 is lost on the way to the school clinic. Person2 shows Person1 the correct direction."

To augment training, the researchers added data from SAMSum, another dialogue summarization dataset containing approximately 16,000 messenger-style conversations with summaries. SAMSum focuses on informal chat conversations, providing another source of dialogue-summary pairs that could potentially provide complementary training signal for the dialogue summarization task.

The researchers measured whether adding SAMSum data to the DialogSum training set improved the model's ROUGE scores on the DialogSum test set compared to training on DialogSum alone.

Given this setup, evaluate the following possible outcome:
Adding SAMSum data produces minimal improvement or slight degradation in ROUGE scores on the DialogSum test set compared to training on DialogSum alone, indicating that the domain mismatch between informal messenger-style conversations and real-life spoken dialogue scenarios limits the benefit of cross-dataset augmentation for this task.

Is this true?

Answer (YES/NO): YES